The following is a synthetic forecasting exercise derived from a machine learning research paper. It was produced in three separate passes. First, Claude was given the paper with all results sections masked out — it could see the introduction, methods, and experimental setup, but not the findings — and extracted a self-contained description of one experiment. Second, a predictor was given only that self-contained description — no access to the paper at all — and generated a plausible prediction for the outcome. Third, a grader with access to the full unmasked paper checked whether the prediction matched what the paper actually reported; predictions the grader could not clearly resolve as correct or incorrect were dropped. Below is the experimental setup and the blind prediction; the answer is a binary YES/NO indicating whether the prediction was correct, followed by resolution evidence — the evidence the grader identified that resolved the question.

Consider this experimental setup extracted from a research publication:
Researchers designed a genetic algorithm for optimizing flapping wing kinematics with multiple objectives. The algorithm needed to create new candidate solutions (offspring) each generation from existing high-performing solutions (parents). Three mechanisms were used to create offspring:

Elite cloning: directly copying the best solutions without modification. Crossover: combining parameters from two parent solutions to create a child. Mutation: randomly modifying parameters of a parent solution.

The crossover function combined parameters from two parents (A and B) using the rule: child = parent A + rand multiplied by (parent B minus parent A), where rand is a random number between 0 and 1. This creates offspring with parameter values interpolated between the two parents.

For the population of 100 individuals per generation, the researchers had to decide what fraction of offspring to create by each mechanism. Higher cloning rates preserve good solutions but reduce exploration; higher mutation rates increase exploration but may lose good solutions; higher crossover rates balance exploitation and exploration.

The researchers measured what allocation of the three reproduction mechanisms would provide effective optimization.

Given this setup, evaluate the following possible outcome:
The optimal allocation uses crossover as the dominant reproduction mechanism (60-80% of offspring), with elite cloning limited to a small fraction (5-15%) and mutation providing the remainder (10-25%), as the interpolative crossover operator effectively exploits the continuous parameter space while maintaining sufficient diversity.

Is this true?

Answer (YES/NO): NO